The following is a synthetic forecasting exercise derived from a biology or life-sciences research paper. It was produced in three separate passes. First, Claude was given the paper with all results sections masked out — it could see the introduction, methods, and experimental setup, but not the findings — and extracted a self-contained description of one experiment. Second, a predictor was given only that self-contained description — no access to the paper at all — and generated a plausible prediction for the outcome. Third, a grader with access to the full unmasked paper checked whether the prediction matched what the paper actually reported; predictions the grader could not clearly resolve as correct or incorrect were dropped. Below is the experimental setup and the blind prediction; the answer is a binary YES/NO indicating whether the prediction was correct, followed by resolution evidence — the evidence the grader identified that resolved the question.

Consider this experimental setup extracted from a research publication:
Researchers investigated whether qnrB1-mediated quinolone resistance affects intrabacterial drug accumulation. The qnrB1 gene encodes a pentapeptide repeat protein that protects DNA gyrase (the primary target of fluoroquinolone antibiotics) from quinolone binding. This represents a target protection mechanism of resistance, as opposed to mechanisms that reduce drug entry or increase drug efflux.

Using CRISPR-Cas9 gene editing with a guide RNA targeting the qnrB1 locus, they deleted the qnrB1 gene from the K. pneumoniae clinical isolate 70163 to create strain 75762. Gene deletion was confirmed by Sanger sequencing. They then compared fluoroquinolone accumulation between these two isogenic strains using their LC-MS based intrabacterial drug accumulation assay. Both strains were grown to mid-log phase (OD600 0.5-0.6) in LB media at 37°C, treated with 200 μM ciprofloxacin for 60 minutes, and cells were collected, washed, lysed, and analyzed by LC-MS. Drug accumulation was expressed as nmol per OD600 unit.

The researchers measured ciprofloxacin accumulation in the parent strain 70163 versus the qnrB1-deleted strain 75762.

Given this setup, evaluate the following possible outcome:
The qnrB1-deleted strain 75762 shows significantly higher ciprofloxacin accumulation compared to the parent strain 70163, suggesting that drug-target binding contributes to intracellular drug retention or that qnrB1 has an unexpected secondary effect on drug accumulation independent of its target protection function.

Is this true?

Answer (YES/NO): NO